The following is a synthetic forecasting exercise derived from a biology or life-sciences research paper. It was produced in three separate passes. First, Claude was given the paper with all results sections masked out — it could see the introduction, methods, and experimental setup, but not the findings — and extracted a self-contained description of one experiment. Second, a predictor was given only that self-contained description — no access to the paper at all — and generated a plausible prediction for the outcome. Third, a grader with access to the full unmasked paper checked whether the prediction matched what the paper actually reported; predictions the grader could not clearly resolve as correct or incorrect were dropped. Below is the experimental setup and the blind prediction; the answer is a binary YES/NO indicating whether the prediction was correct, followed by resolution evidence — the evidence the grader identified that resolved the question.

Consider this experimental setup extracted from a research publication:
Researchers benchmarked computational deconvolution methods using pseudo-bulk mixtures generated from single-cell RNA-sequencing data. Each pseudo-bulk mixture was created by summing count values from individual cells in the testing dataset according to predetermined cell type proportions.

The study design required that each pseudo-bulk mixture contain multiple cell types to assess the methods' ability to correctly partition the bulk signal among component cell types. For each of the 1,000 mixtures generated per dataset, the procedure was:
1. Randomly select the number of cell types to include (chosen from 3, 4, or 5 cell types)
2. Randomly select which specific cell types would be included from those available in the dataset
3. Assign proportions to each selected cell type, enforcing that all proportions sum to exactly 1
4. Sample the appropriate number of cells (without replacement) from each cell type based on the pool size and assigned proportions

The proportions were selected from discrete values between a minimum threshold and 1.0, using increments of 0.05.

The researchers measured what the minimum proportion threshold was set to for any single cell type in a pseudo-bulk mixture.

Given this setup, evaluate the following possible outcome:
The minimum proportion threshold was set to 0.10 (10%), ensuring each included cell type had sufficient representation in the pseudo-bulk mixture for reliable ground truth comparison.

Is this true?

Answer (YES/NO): NO